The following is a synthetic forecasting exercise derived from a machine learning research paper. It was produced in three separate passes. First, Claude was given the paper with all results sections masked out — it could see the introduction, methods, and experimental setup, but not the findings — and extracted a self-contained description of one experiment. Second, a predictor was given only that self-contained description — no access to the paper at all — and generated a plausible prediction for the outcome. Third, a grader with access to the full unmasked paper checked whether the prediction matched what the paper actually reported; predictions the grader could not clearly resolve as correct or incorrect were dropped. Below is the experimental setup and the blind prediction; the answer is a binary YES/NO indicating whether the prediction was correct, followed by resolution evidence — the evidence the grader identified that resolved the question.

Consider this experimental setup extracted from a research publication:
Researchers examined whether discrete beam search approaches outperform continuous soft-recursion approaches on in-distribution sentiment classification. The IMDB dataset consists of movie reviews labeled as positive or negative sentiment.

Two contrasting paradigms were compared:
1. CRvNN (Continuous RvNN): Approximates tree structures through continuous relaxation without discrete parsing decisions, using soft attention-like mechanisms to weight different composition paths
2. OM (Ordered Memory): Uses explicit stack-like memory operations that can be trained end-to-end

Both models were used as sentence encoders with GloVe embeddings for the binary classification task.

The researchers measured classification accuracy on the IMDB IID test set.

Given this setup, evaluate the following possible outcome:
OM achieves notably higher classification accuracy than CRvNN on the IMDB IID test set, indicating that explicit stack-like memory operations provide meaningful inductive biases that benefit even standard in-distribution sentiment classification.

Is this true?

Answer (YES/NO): NO